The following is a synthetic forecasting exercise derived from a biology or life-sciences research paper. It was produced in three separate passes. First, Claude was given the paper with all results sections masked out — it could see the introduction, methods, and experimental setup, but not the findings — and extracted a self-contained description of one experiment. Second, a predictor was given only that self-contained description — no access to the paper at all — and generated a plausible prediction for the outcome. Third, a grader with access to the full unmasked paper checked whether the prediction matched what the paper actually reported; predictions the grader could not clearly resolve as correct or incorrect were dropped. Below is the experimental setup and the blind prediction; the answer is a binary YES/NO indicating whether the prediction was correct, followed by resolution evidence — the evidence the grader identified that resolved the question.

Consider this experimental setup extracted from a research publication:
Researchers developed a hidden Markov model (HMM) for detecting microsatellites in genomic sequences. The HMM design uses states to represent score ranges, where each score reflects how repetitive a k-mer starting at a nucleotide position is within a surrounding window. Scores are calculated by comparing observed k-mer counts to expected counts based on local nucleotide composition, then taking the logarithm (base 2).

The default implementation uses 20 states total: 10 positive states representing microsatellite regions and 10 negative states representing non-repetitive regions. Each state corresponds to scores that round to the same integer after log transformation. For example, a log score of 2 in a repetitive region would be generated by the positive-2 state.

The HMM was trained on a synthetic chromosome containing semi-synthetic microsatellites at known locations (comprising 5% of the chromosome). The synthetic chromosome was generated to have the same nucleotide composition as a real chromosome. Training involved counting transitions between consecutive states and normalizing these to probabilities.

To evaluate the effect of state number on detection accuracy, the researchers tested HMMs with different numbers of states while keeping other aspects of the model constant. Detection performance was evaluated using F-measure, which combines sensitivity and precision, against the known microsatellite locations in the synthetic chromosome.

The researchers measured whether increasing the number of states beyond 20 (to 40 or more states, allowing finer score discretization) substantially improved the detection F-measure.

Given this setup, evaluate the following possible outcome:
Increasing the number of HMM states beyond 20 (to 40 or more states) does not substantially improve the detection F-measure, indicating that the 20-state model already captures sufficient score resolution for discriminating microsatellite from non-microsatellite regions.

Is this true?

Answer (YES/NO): YES